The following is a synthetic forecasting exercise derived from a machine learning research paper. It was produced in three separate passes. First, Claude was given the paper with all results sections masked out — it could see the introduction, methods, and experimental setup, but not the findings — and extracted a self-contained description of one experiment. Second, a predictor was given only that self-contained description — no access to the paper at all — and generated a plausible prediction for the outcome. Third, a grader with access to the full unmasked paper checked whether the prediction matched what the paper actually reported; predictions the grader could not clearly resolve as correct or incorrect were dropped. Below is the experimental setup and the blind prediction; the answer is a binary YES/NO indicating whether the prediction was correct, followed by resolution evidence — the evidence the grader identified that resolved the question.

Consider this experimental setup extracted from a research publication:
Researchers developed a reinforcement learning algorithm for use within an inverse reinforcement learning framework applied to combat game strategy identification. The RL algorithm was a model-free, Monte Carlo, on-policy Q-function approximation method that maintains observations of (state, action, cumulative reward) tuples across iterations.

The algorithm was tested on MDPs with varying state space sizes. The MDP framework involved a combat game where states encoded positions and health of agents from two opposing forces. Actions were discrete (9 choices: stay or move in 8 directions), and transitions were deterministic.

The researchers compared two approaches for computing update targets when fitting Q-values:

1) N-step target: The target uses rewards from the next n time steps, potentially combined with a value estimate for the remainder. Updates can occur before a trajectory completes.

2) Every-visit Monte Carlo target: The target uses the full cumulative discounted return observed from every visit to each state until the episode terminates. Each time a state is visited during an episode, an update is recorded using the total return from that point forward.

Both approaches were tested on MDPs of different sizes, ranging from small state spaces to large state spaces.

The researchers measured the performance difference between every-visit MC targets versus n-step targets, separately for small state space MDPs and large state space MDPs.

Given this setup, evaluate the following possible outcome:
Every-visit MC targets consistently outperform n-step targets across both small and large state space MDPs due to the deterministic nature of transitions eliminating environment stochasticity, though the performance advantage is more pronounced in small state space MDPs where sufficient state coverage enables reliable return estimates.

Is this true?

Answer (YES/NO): NO